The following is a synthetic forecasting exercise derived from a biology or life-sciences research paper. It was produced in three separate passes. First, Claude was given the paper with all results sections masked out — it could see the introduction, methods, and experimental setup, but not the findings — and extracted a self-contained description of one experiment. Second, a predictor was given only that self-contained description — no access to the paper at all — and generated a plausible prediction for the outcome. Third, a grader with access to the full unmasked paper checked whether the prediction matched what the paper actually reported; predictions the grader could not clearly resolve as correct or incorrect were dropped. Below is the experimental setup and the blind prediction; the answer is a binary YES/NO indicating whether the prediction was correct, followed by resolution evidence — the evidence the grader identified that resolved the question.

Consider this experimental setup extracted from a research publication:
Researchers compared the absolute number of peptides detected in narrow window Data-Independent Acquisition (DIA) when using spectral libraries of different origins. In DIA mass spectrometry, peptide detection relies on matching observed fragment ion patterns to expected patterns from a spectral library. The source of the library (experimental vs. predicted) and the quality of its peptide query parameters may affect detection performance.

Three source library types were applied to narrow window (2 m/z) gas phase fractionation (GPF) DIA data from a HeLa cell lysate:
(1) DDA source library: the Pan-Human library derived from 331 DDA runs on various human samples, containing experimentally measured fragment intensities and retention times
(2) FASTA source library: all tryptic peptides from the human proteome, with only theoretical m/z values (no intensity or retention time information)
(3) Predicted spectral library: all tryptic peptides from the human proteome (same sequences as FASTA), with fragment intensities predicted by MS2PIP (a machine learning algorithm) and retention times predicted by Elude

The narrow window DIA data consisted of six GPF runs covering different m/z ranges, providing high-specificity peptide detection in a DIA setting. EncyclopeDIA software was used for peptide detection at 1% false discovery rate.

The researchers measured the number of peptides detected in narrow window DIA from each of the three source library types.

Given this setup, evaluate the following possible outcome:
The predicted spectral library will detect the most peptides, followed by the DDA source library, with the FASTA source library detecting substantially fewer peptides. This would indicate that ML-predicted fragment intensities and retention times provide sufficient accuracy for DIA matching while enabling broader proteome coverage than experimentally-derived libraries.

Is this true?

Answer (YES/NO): YES